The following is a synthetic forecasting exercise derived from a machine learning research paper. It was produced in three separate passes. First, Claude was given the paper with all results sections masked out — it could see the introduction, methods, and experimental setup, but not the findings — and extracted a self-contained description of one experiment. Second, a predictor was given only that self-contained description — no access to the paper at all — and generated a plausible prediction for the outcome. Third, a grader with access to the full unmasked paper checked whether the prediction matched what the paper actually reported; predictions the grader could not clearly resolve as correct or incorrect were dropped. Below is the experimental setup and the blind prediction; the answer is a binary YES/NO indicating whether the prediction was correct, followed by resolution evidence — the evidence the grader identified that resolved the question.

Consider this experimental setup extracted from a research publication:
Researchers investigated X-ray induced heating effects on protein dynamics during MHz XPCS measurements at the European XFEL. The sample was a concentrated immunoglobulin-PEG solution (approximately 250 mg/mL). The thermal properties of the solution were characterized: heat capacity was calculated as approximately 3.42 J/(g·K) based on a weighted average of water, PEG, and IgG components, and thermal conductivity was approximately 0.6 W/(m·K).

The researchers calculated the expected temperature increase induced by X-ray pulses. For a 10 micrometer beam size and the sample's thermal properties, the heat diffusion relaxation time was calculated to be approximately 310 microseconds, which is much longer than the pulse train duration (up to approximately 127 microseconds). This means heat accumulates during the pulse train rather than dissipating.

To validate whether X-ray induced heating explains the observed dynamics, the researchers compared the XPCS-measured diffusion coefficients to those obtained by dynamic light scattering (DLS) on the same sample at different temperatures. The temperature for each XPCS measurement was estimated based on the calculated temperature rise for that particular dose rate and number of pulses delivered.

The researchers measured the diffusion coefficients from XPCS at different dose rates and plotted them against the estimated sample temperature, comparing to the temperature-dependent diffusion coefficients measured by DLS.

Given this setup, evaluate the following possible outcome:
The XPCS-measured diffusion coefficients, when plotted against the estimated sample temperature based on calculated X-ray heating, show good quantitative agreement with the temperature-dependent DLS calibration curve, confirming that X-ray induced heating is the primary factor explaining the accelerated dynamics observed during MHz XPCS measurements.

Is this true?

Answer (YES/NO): NO